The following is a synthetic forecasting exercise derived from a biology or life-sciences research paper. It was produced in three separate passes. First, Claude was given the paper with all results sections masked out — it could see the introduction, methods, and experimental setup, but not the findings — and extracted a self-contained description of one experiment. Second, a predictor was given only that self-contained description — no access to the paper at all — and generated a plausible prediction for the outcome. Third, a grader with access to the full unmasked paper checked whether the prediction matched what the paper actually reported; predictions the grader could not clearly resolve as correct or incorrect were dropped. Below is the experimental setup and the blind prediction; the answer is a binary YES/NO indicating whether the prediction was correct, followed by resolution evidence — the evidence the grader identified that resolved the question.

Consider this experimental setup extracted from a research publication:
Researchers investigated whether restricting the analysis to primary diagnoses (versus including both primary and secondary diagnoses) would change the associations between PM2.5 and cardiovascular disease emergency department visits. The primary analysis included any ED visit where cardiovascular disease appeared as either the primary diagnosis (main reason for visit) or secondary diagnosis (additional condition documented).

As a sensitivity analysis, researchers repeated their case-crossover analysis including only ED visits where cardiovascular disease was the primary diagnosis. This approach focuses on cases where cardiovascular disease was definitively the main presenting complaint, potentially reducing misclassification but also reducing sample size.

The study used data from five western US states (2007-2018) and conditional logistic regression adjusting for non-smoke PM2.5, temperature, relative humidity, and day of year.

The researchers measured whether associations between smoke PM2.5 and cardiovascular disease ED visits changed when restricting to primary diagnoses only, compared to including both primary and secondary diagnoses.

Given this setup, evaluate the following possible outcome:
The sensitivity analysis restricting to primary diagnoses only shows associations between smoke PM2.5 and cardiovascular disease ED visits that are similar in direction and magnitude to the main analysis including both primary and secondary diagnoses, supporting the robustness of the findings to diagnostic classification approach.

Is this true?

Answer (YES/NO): NO